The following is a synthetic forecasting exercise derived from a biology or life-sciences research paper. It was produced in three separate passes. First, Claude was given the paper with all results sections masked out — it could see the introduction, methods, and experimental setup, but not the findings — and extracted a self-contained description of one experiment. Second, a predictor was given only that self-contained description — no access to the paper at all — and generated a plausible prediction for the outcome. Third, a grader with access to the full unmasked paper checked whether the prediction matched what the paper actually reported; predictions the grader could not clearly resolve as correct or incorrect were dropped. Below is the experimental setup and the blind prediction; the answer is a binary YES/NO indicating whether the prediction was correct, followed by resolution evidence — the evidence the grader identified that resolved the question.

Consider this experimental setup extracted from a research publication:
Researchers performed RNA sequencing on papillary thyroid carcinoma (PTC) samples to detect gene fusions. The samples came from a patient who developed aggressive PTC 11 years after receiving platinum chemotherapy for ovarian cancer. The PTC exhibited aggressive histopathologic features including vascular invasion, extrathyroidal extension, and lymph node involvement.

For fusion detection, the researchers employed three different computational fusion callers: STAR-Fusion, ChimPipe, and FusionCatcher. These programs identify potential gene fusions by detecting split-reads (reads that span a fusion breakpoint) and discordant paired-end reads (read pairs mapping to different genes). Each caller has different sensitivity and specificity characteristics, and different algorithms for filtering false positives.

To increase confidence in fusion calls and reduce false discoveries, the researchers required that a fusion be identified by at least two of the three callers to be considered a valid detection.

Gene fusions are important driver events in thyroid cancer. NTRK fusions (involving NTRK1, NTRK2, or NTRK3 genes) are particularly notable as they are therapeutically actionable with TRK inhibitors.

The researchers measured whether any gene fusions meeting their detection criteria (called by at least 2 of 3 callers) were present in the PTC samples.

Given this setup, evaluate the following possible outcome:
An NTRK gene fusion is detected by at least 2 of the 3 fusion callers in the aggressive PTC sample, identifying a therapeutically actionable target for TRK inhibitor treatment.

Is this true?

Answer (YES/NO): NO